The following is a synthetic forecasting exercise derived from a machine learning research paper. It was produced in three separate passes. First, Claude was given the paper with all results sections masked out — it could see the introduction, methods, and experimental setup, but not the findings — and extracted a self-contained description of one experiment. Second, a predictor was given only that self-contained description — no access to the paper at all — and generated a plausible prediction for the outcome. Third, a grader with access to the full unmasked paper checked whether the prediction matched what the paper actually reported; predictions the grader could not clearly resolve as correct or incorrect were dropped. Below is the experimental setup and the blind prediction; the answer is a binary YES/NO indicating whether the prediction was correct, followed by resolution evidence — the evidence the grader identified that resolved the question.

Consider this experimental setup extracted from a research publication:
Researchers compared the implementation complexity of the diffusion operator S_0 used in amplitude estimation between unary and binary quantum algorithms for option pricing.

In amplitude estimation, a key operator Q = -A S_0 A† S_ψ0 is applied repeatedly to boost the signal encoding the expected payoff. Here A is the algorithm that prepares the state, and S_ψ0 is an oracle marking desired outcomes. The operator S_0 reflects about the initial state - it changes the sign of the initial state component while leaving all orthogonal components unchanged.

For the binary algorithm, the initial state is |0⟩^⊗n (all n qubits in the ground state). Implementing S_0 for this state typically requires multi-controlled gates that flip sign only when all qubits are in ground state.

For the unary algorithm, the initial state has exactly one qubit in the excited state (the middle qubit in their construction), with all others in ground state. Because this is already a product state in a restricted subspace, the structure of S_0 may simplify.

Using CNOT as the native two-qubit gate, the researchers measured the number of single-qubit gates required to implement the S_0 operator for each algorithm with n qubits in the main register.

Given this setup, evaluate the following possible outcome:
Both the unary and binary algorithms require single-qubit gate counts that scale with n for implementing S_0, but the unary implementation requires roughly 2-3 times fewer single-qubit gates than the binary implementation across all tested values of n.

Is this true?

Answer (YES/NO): NO